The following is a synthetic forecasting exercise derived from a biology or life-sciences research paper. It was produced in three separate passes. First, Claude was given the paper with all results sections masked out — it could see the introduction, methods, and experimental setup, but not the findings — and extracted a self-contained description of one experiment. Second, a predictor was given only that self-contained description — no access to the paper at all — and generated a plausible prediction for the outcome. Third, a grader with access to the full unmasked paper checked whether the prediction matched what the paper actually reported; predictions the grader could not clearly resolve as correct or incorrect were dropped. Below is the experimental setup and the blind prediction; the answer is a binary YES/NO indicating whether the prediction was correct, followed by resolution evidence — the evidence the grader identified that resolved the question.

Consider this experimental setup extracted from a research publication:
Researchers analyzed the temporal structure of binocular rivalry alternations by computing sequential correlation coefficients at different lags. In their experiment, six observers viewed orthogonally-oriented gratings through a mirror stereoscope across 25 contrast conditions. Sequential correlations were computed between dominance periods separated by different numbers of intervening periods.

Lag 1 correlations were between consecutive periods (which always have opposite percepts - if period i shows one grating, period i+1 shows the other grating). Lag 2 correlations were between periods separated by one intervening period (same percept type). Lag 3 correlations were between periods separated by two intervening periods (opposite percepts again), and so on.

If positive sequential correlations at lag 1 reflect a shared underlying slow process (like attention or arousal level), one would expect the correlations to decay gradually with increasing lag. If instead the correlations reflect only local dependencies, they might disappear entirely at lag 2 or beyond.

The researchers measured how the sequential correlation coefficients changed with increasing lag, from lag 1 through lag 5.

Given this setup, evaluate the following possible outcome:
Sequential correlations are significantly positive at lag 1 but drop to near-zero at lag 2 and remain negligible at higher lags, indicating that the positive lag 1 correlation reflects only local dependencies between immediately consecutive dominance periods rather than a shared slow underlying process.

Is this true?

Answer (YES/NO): NO